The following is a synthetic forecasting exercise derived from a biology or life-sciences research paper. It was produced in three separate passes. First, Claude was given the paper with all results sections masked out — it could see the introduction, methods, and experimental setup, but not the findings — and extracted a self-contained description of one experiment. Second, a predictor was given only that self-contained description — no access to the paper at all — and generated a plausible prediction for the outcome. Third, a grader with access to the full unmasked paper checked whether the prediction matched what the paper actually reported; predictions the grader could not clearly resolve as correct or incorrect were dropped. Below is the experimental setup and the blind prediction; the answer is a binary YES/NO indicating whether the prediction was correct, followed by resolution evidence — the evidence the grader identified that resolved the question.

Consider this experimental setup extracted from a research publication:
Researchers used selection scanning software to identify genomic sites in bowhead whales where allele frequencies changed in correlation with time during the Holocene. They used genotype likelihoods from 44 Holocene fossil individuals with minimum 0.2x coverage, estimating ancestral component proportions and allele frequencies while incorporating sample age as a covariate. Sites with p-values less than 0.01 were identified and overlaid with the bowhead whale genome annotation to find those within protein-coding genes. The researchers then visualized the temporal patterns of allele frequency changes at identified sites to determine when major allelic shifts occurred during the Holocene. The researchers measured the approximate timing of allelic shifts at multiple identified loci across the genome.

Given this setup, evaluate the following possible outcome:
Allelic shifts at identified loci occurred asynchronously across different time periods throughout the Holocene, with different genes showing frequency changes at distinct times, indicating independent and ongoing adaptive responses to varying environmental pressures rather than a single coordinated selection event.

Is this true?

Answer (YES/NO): NO